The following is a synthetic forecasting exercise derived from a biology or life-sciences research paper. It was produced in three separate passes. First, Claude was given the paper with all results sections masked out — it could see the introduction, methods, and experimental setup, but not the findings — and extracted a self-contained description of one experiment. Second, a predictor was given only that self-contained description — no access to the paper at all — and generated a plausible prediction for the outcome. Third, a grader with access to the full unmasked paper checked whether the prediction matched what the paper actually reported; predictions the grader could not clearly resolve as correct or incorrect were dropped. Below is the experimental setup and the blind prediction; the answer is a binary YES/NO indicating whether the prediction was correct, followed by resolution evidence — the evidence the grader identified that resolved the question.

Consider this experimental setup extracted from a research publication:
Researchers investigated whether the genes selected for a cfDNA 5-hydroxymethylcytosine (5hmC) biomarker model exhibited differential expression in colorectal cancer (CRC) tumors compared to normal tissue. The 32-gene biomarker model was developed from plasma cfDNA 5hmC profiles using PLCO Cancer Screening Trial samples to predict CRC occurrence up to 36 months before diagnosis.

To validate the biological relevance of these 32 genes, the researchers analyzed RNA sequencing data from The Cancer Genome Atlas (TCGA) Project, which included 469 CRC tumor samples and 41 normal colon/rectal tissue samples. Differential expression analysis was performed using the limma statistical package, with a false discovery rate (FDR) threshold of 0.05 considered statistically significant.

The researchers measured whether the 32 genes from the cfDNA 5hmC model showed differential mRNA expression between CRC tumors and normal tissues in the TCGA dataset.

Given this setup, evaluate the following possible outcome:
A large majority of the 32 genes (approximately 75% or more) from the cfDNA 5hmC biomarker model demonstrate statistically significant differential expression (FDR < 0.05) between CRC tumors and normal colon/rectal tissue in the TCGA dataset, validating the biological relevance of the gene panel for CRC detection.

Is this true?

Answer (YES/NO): NO